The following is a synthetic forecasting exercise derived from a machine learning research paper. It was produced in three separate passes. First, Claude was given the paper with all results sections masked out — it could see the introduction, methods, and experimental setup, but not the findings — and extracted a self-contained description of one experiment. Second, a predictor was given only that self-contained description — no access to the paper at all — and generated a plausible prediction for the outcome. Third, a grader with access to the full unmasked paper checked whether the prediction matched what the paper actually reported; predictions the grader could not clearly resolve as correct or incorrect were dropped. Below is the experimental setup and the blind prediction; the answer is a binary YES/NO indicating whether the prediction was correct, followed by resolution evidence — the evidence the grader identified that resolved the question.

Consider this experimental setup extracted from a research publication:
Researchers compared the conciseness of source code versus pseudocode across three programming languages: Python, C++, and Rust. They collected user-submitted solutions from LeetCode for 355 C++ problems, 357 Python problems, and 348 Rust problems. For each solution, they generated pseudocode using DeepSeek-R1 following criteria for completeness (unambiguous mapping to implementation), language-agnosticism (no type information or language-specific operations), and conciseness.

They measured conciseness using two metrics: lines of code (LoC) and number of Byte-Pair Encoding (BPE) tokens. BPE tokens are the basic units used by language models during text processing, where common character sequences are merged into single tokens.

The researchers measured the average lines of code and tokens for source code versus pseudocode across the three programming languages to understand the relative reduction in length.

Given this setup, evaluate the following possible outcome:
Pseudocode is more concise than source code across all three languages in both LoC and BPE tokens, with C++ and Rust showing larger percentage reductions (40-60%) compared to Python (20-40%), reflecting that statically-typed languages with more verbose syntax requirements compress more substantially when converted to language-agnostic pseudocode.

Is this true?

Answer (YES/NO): NO